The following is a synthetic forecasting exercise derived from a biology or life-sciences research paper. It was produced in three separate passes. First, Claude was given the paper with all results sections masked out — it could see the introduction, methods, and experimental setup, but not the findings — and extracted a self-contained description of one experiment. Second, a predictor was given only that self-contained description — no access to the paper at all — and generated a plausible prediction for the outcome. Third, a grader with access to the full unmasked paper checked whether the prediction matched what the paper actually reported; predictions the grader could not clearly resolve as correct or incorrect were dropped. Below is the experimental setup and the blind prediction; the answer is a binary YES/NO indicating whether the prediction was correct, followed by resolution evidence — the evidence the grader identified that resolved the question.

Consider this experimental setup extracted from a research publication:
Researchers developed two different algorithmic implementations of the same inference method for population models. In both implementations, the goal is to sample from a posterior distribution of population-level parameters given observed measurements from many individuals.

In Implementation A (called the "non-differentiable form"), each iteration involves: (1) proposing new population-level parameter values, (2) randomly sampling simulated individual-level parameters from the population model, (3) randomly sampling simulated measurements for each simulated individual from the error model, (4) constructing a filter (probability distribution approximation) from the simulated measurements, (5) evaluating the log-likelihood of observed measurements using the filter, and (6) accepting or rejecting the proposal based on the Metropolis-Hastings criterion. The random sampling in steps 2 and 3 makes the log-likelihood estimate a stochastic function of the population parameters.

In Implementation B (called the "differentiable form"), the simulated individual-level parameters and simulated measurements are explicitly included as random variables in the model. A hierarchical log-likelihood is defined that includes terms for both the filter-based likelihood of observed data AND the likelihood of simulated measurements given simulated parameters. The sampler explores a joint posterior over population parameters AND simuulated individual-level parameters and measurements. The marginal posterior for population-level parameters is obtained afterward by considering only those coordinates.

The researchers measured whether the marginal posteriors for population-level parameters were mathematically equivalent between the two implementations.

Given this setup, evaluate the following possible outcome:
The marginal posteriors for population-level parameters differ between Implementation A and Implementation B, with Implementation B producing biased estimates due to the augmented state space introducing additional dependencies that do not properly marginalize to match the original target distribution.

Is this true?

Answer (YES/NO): NO